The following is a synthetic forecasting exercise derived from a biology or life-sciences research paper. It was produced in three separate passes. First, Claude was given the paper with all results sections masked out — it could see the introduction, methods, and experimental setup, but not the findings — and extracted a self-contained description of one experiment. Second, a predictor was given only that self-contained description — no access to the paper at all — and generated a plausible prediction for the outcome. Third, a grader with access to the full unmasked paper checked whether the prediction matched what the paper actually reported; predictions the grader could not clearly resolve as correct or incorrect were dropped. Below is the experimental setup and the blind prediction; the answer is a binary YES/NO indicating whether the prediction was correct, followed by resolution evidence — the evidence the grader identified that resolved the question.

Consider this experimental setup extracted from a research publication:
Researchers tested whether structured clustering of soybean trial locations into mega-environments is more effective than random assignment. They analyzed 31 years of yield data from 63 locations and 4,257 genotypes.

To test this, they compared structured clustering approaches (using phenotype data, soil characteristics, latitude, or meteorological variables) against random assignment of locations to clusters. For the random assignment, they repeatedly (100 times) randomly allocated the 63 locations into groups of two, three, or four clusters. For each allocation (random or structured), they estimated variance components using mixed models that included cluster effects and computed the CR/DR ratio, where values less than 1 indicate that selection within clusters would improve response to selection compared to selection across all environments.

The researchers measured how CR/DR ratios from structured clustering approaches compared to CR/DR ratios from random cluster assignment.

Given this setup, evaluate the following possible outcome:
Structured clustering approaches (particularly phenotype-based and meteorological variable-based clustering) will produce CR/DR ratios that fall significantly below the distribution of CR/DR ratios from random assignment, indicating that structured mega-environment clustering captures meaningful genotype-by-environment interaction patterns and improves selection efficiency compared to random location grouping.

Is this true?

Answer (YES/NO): NO